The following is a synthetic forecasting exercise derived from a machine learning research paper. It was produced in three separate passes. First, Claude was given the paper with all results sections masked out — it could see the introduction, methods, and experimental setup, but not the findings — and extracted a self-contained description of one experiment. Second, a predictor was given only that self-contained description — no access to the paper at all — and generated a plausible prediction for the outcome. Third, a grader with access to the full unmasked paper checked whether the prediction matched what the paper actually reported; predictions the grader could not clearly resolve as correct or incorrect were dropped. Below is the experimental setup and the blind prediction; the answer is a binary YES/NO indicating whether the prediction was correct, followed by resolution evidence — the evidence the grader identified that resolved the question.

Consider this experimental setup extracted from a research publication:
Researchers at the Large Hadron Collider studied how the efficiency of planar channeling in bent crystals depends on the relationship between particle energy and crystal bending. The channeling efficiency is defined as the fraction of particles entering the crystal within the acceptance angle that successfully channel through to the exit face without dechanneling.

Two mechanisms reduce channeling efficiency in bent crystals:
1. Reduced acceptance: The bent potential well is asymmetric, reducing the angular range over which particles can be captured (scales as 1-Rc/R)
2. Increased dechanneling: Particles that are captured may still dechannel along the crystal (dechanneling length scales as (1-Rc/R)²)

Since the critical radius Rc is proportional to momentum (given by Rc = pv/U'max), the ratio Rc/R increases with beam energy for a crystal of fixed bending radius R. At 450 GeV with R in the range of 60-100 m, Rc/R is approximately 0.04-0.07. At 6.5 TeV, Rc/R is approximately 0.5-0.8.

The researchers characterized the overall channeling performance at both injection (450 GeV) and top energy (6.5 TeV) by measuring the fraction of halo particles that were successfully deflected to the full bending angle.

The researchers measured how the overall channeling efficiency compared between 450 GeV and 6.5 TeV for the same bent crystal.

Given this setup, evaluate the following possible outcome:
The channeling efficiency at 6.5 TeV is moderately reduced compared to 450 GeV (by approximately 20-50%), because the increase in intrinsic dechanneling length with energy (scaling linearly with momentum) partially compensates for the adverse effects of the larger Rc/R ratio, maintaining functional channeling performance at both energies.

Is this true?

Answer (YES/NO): NO